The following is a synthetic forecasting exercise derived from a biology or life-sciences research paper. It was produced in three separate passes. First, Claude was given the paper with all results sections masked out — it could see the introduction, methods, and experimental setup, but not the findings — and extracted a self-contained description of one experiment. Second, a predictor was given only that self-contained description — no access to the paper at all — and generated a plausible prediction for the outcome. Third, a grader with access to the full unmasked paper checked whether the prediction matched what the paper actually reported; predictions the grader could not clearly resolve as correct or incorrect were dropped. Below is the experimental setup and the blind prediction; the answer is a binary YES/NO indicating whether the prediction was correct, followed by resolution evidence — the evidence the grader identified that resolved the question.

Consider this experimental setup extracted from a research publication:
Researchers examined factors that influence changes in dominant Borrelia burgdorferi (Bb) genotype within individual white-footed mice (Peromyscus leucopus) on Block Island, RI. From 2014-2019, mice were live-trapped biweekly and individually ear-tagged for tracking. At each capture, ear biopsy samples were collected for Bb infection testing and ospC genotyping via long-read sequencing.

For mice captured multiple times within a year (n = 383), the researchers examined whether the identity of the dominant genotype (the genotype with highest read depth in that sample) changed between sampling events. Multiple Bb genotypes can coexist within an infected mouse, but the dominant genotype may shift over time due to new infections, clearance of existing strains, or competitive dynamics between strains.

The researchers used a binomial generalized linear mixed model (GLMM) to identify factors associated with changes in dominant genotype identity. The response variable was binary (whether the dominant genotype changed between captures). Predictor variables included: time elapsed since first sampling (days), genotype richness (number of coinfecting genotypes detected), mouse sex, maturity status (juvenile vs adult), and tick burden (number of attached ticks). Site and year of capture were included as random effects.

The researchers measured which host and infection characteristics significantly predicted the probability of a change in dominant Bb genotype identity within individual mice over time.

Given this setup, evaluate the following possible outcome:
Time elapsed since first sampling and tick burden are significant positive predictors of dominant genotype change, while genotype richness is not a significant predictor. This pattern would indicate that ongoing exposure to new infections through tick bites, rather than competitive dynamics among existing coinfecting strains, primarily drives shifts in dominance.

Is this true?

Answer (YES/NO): NO